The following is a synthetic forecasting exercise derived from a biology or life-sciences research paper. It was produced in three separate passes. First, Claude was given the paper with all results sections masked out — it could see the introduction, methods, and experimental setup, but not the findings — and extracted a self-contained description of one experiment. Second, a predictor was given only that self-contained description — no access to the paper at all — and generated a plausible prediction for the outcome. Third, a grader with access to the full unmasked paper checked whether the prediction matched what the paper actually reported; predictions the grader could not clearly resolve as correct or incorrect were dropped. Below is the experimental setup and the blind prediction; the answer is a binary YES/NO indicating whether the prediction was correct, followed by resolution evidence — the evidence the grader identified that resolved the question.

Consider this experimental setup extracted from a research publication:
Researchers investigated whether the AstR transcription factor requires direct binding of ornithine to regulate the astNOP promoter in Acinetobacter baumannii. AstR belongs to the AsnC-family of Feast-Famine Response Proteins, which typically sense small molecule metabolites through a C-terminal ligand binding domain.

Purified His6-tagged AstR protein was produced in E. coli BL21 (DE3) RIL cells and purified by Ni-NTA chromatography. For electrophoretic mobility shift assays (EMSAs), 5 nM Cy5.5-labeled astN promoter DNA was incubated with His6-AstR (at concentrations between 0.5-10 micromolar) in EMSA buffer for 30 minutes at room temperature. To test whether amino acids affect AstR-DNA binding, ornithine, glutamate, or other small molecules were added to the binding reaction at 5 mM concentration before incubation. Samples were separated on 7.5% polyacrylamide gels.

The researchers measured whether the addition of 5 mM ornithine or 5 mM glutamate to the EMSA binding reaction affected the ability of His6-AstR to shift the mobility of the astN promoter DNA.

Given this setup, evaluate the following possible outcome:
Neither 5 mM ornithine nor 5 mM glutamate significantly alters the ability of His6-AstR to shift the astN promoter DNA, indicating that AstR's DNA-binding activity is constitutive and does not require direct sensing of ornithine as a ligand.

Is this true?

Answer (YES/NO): YES